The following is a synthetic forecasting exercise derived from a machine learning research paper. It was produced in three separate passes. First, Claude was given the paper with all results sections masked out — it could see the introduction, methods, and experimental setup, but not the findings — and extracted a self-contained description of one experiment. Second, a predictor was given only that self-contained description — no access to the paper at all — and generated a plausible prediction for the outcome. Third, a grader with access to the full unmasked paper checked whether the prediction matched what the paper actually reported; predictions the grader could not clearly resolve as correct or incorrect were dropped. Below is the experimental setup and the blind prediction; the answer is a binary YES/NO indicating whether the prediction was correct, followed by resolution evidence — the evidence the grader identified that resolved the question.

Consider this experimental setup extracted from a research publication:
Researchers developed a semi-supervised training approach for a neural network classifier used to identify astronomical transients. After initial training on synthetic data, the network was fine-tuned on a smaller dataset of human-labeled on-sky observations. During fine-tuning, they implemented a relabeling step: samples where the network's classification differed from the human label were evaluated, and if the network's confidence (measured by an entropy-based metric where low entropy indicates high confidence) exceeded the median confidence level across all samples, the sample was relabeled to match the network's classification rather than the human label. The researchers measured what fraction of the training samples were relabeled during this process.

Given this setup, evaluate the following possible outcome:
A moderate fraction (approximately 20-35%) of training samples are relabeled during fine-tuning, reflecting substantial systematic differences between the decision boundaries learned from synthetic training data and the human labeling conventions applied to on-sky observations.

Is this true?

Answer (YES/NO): NO